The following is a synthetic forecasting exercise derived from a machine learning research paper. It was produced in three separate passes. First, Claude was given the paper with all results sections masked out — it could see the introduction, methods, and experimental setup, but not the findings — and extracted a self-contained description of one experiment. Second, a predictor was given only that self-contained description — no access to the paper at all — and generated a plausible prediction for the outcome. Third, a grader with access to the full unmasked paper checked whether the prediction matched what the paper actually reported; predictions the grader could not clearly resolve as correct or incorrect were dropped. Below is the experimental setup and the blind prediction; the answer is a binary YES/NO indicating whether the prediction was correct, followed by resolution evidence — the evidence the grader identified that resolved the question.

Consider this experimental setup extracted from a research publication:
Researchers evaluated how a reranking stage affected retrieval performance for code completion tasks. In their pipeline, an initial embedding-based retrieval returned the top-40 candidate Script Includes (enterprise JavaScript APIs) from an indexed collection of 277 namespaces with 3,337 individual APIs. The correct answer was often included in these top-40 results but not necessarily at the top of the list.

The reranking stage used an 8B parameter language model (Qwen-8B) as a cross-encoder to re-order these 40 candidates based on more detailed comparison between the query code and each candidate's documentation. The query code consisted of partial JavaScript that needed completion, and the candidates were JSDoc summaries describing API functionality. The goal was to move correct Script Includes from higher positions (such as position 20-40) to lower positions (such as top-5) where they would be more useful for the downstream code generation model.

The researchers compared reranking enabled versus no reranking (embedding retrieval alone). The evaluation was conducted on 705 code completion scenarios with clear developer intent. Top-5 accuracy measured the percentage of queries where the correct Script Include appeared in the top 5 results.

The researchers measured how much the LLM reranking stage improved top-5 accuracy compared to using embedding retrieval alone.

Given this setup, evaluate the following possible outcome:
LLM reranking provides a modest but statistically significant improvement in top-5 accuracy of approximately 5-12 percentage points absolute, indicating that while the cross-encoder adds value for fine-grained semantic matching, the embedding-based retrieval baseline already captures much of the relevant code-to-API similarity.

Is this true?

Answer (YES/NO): YES